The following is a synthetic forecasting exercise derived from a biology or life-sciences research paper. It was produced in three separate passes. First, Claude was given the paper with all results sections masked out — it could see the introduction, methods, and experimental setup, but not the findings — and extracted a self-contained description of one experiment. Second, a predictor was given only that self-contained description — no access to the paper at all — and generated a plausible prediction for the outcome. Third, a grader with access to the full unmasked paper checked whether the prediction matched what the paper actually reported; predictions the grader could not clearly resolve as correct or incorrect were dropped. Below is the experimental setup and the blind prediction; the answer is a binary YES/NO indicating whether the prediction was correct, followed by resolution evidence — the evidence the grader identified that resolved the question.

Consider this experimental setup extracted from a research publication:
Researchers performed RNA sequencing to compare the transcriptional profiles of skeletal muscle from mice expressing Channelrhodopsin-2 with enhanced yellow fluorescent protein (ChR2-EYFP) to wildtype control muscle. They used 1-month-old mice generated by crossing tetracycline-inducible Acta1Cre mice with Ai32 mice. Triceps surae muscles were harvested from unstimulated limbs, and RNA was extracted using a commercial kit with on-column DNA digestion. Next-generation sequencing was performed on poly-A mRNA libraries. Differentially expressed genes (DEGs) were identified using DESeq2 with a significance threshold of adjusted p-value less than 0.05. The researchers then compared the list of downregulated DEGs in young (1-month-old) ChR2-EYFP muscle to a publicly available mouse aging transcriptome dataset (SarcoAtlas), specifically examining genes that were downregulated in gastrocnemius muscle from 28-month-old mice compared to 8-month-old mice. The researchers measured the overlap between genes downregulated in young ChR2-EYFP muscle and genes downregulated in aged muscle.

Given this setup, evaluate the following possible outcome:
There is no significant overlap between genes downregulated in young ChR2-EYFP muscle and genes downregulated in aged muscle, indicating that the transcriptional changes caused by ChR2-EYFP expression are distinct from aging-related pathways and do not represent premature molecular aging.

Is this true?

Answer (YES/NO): NO